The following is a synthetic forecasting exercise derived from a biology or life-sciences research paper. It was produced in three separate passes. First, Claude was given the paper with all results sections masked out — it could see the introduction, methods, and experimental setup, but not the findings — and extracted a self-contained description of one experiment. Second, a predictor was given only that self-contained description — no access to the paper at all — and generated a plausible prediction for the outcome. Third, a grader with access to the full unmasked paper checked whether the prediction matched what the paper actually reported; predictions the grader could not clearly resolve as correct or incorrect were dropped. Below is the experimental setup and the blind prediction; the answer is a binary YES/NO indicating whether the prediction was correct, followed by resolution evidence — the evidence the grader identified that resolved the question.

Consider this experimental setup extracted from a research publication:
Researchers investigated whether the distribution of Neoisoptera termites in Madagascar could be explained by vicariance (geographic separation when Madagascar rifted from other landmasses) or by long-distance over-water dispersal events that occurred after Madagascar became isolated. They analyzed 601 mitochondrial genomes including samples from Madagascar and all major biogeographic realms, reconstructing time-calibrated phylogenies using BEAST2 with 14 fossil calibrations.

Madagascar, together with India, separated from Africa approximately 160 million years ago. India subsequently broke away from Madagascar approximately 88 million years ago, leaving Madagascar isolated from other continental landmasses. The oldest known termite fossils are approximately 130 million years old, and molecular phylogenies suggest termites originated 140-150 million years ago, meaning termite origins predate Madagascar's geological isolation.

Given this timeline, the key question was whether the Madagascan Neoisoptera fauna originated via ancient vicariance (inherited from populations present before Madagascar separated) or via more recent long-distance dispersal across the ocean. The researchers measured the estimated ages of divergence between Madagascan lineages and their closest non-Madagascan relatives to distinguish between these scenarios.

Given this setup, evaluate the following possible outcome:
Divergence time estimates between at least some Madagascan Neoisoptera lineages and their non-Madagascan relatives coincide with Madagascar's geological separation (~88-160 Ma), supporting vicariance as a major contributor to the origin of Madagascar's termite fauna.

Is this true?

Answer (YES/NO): NO